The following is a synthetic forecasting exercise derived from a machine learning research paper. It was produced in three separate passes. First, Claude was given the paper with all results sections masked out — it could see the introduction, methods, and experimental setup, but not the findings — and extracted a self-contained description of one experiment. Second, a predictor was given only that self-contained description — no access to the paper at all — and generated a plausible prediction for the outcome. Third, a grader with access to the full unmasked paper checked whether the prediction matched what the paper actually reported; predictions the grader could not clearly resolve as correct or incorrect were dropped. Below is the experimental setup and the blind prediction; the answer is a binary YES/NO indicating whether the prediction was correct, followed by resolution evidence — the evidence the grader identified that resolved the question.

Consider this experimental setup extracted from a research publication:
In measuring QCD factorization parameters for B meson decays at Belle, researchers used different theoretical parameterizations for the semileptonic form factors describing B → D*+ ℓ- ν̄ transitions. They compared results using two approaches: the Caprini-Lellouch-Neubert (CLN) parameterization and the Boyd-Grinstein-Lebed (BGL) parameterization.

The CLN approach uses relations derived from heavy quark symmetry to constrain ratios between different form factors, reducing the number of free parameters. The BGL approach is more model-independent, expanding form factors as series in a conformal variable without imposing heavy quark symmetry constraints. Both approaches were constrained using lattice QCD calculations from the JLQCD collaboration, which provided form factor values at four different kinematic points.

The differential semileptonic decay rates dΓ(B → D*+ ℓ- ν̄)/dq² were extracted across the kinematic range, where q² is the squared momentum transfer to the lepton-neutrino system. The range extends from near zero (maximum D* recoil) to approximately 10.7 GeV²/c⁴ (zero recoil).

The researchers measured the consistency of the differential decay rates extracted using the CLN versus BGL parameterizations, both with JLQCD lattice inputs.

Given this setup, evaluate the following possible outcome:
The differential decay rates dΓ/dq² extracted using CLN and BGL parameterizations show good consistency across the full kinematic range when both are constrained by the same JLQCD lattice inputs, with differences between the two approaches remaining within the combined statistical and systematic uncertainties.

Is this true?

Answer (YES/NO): YES